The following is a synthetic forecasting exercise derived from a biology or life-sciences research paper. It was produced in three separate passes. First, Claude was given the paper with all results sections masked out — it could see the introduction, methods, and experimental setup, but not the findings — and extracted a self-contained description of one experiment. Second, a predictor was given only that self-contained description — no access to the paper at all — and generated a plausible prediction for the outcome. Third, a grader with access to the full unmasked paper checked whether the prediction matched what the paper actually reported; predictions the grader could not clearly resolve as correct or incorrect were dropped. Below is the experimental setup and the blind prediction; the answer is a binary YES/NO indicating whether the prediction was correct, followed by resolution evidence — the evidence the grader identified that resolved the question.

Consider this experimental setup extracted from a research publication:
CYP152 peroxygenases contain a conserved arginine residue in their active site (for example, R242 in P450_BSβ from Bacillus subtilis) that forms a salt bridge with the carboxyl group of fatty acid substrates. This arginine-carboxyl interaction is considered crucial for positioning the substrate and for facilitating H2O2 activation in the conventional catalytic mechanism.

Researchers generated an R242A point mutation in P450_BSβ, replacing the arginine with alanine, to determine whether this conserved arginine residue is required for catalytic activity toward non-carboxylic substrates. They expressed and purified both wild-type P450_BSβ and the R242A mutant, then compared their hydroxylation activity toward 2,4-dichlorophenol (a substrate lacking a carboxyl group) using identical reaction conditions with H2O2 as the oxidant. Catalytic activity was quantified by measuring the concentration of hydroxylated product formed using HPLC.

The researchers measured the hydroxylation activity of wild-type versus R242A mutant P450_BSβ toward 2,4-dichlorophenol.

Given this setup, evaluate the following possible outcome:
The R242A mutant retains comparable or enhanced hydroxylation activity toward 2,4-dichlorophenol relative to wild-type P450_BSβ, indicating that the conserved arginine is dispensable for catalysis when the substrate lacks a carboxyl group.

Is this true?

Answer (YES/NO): NO